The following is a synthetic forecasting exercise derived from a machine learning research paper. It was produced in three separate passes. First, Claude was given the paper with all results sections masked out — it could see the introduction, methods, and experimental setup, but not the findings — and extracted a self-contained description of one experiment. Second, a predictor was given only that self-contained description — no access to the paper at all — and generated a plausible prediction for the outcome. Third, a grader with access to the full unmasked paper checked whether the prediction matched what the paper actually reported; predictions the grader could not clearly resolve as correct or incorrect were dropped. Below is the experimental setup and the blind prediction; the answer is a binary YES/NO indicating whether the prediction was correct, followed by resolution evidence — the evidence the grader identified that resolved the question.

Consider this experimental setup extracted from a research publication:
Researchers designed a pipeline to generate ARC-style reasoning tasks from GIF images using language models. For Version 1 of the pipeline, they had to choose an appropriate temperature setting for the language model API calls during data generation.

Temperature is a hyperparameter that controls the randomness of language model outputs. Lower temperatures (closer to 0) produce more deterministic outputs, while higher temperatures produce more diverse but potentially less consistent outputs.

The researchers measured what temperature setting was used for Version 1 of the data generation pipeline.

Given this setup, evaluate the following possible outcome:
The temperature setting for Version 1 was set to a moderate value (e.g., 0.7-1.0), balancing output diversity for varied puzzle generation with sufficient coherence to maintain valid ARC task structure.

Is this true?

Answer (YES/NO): NO